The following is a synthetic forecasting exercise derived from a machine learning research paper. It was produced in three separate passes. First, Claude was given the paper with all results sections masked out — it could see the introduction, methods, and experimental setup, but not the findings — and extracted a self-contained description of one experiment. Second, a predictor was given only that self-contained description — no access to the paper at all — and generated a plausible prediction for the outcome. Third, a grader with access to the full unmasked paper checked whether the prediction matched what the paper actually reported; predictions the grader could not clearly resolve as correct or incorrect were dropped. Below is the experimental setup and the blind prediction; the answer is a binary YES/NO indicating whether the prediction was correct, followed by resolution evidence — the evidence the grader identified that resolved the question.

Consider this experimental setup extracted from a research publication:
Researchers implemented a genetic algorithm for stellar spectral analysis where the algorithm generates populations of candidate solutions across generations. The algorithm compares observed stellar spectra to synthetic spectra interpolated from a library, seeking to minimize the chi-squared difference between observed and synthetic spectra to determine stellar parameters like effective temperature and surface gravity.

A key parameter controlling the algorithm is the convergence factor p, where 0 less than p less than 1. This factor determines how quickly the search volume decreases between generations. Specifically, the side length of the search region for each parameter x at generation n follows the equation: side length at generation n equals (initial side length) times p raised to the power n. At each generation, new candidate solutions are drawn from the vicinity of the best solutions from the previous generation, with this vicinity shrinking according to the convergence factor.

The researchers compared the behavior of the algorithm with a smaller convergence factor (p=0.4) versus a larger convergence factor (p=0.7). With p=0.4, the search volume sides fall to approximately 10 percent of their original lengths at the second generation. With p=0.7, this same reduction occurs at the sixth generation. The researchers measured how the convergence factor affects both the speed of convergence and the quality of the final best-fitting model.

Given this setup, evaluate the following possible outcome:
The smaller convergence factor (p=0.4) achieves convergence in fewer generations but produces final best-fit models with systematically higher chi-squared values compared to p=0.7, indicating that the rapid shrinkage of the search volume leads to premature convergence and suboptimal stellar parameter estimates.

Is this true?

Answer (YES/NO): YES